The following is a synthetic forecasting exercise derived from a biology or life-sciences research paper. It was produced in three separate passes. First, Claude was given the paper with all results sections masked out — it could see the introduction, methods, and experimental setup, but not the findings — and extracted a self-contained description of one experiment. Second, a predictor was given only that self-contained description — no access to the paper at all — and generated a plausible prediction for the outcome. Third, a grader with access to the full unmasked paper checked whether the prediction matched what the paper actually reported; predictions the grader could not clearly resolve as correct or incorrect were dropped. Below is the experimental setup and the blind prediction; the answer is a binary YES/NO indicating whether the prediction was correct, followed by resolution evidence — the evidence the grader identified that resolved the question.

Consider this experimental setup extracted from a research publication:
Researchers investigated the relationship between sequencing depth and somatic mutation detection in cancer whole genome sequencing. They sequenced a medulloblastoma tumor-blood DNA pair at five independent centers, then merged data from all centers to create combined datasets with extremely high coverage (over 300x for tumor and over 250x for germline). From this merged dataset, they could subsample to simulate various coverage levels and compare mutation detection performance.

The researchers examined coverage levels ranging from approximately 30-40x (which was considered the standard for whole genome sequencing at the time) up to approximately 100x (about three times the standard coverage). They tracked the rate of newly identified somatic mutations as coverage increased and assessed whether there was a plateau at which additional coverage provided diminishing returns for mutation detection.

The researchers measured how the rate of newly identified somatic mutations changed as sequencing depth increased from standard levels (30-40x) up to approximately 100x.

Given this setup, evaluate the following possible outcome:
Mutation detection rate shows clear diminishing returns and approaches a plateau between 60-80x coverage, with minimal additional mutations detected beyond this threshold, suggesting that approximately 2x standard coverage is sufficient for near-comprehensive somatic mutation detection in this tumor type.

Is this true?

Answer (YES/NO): NO